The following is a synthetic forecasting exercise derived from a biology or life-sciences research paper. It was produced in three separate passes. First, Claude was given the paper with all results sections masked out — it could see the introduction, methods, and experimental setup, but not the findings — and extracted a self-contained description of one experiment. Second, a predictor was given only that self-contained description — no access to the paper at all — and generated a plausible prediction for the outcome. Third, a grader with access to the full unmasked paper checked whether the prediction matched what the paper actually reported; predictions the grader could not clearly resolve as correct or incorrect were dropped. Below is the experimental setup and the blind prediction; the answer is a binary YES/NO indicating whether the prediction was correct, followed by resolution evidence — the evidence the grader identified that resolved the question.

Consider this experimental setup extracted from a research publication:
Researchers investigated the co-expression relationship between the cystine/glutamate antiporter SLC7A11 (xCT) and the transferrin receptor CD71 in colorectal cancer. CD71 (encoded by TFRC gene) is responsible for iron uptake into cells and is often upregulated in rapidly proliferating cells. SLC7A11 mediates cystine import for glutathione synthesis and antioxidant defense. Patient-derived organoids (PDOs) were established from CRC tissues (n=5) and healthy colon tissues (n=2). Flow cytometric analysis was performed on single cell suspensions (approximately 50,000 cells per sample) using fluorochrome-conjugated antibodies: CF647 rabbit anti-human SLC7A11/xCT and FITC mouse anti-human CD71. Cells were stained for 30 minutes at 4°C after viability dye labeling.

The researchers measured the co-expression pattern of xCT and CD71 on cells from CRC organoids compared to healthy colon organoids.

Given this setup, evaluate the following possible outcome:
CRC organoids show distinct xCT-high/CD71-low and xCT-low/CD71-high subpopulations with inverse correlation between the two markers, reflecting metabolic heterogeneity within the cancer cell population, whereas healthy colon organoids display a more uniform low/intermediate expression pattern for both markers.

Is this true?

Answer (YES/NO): NO